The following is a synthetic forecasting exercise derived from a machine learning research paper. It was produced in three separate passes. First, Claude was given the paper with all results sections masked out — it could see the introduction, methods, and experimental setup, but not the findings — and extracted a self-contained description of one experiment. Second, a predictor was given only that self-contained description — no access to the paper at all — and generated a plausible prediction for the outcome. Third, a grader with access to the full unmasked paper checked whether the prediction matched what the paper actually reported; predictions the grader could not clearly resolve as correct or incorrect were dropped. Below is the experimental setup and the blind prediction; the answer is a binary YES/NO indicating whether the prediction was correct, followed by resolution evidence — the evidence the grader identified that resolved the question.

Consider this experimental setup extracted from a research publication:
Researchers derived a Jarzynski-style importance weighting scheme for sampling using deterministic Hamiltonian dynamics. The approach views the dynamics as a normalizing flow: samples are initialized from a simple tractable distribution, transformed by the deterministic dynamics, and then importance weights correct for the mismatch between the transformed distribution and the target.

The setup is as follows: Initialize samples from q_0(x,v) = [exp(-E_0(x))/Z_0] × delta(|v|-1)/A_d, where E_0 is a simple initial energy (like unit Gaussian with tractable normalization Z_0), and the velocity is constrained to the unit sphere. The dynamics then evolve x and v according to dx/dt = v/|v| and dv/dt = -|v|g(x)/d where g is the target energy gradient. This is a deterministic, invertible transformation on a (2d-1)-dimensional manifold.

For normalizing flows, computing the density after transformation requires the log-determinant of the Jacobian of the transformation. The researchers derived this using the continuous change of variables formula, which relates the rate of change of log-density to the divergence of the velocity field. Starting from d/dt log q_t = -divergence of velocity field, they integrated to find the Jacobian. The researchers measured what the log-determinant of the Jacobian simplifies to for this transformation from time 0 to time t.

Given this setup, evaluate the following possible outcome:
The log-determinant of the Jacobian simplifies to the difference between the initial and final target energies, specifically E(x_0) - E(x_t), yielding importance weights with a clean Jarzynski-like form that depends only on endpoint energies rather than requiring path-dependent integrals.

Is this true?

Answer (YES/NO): NO